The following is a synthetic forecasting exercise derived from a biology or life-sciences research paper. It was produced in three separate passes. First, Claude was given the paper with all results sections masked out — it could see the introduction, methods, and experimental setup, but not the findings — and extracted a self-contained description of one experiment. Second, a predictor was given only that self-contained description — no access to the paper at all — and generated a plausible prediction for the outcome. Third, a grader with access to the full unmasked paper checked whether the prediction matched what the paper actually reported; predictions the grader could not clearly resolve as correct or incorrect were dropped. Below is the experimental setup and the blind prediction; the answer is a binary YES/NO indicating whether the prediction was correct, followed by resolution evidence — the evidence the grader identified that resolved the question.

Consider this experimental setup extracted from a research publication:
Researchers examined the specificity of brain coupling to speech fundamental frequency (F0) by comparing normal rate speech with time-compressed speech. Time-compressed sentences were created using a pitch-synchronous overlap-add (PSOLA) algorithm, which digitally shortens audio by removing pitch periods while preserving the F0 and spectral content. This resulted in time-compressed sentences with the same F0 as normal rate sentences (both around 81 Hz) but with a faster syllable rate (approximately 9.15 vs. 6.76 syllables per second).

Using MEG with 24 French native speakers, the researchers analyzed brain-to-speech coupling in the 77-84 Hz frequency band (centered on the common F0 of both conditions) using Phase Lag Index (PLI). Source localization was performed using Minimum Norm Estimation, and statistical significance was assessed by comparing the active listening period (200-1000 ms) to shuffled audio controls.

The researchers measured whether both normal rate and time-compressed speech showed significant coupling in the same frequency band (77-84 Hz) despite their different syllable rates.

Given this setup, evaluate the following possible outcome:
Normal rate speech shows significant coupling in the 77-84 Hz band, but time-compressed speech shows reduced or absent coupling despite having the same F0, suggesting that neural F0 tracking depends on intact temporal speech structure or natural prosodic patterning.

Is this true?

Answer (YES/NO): NO